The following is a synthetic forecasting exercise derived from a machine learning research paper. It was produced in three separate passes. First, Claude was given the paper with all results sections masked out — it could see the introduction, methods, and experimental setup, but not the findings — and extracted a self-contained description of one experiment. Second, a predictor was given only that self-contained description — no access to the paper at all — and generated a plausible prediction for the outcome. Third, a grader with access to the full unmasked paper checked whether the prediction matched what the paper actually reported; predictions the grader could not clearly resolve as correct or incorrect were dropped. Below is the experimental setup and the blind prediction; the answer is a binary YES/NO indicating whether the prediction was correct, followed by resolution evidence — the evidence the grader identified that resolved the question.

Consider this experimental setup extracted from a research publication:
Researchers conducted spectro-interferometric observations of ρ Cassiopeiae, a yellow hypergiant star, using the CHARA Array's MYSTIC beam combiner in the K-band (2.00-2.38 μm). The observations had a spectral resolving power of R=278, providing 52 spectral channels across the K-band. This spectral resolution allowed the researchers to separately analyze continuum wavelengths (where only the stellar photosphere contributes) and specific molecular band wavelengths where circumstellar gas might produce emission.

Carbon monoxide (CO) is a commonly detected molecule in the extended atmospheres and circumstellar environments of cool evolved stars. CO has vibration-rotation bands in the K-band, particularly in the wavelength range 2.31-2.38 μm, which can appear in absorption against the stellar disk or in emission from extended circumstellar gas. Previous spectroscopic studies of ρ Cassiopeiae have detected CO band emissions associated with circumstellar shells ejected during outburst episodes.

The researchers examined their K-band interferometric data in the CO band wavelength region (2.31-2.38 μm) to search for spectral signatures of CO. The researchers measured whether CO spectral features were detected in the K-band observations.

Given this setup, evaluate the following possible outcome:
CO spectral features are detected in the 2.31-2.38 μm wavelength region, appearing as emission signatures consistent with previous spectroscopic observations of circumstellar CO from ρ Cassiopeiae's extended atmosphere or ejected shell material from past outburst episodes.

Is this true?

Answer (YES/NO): YES